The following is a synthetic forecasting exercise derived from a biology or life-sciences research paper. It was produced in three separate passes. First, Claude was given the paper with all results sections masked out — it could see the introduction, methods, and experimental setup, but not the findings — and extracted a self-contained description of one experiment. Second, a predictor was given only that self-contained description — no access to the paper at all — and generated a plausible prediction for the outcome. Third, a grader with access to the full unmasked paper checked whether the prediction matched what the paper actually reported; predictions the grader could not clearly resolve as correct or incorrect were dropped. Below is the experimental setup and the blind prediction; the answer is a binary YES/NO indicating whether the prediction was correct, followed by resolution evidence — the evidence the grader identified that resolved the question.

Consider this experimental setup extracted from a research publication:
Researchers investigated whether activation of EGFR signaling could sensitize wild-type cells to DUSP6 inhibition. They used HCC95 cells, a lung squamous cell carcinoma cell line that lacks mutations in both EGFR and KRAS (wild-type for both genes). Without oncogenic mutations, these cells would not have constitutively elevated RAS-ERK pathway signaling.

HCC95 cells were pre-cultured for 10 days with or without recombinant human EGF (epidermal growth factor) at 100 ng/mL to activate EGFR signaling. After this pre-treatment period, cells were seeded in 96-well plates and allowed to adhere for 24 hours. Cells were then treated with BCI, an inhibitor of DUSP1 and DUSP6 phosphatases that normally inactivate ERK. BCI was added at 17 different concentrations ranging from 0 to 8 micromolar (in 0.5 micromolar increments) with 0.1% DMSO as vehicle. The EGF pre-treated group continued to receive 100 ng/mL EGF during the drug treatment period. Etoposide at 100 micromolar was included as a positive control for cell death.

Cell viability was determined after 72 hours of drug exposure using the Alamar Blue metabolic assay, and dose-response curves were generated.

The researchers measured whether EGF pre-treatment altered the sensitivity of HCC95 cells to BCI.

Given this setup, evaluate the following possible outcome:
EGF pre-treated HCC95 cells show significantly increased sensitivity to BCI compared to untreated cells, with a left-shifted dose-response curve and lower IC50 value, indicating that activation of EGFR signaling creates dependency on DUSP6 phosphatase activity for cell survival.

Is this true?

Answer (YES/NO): YES